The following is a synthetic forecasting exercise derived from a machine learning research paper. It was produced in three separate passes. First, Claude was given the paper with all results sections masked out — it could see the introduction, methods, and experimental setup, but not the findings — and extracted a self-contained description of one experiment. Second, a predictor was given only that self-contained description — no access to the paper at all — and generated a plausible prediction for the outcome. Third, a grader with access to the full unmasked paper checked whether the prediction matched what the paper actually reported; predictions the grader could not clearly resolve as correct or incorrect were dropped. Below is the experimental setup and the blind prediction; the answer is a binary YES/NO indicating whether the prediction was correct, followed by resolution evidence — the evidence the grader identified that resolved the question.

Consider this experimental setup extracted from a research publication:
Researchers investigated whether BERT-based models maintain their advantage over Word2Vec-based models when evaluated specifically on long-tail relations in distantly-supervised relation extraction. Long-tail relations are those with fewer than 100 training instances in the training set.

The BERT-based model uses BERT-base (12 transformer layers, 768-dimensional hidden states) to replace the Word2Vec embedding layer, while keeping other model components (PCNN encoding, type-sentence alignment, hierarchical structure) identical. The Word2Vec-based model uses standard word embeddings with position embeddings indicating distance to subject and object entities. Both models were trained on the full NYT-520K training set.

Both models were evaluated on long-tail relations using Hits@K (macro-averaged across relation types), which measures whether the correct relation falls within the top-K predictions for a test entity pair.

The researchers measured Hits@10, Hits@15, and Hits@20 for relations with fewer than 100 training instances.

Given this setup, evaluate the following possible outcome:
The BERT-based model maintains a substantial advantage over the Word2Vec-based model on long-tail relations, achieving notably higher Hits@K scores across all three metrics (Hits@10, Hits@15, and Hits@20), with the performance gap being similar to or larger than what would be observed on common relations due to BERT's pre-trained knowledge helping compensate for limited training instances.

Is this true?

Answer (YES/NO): NO